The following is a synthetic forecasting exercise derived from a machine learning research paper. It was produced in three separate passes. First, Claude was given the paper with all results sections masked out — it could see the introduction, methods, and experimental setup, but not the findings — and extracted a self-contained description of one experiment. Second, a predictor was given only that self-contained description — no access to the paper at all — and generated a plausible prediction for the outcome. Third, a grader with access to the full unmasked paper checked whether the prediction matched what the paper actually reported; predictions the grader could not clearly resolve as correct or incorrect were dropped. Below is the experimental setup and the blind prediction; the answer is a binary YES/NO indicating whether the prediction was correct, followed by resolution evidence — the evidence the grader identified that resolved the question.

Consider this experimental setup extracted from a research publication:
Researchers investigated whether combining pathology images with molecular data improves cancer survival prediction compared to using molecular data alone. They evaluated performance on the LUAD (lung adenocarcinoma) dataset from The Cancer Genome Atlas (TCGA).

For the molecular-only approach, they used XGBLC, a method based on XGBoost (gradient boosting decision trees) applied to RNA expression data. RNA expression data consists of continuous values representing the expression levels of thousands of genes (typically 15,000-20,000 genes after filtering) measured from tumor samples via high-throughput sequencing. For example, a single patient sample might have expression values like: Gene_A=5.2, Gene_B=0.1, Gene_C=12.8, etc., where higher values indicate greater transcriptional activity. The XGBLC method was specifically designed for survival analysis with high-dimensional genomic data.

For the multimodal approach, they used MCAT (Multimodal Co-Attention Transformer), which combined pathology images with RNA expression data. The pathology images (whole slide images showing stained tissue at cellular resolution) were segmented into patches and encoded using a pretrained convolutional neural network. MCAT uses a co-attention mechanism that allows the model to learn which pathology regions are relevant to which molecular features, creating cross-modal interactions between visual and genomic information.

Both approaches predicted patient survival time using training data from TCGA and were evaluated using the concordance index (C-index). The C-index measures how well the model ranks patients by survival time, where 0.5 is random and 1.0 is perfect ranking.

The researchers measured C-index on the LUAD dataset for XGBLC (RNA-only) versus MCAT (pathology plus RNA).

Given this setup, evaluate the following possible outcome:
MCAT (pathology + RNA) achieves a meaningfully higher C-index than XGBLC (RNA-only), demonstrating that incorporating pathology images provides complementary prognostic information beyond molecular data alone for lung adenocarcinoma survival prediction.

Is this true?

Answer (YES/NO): NO